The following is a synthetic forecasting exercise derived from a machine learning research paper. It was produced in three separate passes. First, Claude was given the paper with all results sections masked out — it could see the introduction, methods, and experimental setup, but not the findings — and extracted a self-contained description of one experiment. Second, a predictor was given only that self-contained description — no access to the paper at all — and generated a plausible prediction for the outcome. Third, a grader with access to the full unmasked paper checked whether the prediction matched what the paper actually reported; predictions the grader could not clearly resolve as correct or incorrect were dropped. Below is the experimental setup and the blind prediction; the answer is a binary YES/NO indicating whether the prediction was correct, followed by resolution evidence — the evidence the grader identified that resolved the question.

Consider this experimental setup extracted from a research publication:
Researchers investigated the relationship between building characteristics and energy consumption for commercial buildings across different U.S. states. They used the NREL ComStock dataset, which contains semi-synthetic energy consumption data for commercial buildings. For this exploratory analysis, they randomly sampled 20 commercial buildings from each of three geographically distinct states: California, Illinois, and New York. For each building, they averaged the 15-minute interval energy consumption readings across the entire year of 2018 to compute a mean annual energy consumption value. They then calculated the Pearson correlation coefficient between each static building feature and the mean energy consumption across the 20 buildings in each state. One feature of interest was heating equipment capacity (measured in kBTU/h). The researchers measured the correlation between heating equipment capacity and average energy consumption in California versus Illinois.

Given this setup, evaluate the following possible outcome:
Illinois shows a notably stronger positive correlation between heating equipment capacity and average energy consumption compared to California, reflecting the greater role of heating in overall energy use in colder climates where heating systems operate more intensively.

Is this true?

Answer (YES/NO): YES